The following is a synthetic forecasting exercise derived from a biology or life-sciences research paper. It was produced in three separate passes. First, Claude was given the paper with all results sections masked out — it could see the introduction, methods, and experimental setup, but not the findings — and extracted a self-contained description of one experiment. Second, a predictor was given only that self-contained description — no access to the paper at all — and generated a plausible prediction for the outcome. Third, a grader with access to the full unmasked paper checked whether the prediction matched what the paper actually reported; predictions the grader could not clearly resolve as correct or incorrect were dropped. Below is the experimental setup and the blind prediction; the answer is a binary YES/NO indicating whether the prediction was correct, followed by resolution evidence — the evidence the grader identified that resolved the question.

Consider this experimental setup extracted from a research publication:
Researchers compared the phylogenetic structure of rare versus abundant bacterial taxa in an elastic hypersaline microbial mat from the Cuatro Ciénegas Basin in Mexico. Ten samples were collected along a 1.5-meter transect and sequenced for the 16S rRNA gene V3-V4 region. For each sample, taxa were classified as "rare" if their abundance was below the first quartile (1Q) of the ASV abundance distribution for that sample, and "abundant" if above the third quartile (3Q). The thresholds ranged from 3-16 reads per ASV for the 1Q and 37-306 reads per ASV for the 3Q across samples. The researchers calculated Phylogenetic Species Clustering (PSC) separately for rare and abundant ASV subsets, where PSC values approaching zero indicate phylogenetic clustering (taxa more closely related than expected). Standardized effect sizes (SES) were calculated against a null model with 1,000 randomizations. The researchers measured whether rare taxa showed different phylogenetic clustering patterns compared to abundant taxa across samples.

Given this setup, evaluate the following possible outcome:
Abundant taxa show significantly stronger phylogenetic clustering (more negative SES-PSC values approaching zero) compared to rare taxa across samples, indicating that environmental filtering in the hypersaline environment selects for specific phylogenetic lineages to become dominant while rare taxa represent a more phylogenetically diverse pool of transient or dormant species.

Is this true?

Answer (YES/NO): YES